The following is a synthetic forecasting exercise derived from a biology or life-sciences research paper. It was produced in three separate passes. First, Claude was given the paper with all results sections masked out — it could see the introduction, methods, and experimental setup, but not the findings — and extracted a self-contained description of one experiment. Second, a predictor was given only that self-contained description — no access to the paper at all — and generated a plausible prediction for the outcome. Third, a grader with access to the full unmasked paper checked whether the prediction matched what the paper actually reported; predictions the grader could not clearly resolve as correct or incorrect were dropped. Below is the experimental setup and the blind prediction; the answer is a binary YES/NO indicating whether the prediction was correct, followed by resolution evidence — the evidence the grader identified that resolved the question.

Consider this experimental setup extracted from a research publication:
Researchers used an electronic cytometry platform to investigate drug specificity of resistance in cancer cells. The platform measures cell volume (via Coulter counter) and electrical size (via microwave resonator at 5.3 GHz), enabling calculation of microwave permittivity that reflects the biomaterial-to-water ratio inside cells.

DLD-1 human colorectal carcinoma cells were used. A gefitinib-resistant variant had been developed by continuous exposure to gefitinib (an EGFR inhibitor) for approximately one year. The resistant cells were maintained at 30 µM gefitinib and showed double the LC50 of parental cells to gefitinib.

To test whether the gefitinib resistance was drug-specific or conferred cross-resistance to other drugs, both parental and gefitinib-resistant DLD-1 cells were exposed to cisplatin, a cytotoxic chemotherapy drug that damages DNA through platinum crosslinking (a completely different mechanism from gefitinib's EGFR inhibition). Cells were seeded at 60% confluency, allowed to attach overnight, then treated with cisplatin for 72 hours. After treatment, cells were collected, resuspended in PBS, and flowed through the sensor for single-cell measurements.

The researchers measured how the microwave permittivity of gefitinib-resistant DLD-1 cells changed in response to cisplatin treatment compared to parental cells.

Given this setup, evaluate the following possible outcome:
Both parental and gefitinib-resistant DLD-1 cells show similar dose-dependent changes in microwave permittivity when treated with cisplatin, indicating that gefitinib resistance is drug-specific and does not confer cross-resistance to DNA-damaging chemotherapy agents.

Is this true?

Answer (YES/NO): NO